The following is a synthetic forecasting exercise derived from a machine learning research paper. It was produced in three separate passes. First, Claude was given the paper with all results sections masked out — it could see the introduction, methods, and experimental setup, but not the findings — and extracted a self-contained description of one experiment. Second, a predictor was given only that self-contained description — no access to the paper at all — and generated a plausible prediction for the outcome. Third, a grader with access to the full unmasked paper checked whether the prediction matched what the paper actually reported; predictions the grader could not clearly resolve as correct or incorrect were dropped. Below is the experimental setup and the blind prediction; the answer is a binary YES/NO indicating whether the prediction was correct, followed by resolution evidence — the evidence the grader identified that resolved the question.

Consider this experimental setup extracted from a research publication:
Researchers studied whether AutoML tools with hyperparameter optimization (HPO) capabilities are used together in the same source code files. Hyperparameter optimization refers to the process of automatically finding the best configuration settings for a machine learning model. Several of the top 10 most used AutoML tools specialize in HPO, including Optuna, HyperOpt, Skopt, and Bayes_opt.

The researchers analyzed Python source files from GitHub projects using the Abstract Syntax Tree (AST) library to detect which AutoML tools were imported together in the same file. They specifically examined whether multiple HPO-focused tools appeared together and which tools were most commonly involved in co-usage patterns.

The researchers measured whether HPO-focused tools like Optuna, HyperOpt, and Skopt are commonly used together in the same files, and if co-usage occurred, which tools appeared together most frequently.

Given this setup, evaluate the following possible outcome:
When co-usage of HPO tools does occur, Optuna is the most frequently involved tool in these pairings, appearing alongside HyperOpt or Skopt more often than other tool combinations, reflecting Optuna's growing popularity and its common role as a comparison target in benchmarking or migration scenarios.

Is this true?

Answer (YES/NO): NO